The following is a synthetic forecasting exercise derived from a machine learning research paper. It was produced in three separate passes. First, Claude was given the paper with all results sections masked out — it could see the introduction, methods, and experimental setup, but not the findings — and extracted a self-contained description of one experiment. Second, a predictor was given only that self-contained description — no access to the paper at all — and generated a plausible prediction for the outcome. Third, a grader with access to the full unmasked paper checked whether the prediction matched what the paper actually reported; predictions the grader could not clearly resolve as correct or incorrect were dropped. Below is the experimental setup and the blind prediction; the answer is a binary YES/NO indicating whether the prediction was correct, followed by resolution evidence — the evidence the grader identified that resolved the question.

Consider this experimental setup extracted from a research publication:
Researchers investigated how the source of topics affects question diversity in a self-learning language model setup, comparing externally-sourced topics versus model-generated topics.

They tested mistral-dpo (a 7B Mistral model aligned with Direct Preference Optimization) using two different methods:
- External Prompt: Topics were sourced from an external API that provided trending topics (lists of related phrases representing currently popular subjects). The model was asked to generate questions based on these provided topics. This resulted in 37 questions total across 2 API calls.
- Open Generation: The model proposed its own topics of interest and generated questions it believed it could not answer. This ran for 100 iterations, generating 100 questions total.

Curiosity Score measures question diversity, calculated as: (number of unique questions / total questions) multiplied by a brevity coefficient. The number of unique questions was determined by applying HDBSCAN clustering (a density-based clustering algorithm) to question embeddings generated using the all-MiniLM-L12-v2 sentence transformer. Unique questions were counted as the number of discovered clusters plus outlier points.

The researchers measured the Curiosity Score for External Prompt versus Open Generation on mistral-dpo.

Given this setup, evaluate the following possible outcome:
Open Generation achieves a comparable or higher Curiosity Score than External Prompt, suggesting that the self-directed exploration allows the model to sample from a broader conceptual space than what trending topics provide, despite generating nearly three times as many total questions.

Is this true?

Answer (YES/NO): NO